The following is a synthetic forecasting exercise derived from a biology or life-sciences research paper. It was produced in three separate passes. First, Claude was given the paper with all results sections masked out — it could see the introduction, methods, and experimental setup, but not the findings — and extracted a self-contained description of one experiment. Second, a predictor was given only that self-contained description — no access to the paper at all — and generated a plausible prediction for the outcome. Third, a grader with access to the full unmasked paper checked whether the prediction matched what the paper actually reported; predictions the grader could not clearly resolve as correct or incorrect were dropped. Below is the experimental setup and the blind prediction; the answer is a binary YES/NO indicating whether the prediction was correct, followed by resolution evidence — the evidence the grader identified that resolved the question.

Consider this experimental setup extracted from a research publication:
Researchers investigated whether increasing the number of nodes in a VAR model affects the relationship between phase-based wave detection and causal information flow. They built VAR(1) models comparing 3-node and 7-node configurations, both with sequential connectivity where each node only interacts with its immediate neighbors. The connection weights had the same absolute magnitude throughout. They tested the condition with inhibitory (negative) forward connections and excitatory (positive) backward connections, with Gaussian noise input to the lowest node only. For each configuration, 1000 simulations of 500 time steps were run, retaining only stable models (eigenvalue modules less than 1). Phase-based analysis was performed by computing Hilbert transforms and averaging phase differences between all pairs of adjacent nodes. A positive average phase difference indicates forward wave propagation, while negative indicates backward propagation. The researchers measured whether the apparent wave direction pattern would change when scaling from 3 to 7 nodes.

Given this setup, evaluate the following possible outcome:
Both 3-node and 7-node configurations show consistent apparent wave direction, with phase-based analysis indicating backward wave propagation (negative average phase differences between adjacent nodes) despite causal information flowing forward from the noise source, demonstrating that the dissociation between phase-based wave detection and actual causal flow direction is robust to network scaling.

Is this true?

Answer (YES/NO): YES